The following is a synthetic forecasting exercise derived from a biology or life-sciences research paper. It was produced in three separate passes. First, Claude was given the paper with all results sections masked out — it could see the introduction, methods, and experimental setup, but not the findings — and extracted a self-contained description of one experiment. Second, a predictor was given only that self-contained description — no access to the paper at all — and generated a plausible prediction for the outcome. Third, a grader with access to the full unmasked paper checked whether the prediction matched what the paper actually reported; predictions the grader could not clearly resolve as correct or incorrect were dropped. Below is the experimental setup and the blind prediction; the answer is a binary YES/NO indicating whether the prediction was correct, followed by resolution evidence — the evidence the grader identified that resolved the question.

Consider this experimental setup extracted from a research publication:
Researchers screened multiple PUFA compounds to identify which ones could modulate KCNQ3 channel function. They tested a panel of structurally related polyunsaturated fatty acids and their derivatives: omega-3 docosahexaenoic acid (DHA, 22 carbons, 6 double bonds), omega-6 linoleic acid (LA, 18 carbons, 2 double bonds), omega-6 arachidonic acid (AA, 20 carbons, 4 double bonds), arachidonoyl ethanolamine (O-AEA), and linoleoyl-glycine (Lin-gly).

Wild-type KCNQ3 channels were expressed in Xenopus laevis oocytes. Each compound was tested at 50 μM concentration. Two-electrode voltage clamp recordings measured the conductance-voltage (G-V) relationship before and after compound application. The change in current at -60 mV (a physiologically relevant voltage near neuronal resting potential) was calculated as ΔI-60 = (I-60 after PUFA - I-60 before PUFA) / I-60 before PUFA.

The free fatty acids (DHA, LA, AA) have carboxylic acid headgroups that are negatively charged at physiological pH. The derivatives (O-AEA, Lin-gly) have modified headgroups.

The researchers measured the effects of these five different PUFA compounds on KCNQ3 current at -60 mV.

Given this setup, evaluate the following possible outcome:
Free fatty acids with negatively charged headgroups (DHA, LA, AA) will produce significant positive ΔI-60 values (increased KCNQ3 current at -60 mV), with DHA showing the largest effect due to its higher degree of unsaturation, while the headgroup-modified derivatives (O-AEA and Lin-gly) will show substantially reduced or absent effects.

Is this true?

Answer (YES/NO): NO